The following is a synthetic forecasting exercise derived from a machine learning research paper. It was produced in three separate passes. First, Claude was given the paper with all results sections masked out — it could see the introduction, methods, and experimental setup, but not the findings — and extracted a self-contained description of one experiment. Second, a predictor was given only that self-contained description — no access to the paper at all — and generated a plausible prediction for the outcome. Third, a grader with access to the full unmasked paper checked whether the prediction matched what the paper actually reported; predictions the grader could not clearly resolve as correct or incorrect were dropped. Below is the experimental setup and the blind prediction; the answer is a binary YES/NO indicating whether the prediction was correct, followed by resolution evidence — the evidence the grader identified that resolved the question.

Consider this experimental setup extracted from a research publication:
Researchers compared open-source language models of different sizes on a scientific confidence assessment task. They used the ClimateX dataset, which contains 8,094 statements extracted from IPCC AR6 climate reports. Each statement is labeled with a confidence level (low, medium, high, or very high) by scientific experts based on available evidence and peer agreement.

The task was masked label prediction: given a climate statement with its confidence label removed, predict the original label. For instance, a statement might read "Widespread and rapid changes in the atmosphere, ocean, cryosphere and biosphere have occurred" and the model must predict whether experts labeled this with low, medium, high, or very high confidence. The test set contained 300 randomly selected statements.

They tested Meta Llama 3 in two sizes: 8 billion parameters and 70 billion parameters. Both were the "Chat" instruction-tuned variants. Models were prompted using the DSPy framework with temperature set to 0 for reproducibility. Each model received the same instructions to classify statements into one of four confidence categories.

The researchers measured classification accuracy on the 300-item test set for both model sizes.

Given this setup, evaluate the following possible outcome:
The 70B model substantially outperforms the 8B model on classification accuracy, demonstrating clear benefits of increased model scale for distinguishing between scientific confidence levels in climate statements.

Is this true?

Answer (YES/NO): NO